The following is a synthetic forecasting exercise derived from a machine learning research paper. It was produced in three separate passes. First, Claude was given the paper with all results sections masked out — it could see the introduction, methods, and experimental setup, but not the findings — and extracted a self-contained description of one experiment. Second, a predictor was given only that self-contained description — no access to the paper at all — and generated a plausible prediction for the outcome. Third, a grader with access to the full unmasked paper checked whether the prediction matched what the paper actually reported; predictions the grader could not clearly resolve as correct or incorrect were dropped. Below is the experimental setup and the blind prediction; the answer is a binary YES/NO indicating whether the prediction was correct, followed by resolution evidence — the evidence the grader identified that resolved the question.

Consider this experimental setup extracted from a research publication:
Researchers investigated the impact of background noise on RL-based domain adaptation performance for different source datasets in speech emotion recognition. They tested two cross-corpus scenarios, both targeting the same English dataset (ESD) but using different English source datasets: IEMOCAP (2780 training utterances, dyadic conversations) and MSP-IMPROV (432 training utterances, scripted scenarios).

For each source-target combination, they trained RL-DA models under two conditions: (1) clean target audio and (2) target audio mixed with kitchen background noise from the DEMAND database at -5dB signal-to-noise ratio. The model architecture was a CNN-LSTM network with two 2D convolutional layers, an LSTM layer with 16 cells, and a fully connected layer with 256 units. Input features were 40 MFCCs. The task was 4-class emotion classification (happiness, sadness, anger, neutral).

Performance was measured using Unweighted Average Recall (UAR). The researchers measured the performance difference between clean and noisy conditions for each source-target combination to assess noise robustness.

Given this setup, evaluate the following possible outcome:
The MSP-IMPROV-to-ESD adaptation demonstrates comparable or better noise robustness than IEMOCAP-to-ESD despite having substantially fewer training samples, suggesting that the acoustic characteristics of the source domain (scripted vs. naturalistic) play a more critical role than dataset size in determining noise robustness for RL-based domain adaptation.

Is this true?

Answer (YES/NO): NO